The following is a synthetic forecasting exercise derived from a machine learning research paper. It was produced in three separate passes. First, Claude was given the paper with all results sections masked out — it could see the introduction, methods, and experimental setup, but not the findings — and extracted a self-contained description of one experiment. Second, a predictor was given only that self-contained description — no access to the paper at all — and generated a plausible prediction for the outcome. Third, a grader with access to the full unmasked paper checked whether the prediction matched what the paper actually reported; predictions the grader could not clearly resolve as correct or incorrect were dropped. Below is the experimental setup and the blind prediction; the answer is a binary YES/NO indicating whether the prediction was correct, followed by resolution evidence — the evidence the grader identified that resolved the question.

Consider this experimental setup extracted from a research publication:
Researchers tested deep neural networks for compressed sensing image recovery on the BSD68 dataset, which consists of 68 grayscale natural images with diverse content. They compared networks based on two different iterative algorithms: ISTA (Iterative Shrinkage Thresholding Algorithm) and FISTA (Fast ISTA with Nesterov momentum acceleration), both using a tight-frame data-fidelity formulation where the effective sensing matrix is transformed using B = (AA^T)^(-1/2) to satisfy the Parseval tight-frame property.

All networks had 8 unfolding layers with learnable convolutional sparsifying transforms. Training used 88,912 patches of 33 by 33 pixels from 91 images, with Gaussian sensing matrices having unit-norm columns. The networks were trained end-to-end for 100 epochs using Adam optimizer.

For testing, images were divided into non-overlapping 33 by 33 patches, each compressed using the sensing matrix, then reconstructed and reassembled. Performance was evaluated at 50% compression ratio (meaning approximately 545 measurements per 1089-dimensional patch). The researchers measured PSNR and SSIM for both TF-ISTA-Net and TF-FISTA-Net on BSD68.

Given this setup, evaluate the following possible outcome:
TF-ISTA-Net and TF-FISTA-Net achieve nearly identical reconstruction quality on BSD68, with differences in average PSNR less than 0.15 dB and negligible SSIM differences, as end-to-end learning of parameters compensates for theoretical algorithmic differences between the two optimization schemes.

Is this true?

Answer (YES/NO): YES